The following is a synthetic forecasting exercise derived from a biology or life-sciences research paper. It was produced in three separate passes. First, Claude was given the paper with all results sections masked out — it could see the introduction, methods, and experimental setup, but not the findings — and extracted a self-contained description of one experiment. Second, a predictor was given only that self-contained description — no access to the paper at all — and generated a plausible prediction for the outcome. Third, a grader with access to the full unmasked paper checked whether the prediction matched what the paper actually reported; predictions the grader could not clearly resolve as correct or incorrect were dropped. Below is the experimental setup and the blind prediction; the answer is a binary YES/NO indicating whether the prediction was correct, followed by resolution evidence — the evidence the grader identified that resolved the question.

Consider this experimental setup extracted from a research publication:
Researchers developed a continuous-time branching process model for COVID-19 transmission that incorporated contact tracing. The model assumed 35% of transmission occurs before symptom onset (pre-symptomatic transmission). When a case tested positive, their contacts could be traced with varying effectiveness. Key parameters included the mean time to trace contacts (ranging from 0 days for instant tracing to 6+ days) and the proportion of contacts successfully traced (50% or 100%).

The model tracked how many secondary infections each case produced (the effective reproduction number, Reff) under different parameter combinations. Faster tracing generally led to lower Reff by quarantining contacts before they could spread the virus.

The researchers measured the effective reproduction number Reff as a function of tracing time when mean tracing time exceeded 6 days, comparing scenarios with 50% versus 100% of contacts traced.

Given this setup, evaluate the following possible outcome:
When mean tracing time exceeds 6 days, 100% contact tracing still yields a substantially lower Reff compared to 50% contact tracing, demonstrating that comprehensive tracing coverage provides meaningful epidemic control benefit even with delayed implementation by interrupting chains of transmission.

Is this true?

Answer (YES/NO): NO